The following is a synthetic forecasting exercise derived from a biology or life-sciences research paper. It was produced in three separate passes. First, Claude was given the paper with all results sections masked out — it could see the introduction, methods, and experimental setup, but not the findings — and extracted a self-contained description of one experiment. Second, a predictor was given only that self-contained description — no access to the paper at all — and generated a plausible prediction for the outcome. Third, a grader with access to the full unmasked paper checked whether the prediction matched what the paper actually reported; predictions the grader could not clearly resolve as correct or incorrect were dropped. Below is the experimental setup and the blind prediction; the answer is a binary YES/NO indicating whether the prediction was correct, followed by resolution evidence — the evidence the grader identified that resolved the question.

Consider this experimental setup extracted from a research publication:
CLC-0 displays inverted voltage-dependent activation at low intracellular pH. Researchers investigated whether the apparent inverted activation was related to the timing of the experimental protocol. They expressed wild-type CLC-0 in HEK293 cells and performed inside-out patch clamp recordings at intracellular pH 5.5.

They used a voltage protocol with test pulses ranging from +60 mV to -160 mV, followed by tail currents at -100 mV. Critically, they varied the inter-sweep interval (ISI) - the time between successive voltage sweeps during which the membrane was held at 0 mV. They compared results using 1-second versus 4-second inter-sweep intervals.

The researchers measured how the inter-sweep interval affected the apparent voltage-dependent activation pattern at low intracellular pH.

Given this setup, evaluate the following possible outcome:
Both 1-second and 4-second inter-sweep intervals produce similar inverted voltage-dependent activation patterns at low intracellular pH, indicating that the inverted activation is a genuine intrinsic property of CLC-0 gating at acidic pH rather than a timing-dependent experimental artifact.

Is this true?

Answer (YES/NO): NO